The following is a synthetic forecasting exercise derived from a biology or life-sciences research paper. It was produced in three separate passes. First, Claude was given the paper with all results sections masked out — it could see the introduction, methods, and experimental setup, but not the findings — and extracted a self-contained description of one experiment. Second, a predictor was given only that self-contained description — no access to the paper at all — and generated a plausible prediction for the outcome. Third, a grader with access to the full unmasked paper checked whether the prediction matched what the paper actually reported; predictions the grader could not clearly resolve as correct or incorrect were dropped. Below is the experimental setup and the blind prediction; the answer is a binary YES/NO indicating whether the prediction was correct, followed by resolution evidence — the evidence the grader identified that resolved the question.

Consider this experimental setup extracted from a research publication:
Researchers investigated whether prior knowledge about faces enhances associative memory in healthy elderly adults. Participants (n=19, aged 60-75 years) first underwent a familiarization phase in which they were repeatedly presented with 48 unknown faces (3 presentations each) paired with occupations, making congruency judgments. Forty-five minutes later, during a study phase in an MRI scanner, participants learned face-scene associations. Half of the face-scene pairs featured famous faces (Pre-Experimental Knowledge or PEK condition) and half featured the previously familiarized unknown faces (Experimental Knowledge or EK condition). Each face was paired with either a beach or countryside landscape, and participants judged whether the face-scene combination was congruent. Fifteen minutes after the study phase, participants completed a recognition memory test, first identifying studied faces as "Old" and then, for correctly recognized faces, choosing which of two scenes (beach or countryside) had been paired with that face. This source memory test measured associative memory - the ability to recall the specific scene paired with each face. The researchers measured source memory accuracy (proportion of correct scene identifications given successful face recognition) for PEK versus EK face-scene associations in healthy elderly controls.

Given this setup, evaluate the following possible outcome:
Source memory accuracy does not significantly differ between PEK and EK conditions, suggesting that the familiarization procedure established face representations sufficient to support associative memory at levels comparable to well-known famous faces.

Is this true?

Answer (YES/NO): NO